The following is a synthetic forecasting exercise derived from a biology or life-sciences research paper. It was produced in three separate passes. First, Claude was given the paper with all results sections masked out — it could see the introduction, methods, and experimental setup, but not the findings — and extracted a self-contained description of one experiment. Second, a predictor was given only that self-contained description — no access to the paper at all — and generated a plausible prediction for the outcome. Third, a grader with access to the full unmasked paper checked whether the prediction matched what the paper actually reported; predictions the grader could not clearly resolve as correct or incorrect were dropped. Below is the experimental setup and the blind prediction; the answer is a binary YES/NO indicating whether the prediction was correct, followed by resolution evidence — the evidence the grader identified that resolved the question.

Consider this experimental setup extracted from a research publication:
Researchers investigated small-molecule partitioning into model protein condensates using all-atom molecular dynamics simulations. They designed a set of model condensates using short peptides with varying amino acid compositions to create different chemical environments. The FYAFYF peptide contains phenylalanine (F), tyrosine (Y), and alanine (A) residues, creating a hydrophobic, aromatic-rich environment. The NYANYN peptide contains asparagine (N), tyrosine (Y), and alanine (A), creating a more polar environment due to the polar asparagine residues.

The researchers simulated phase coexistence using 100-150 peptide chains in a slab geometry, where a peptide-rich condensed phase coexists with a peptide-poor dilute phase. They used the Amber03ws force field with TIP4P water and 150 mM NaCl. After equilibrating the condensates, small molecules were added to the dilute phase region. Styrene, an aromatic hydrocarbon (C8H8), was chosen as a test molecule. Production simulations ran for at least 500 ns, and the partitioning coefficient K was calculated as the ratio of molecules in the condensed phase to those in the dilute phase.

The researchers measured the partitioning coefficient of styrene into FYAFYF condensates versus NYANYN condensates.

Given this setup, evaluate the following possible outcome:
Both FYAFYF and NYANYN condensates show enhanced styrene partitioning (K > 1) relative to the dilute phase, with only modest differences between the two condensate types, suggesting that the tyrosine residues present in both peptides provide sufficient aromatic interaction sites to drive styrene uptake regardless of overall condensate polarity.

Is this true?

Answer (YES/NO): NO